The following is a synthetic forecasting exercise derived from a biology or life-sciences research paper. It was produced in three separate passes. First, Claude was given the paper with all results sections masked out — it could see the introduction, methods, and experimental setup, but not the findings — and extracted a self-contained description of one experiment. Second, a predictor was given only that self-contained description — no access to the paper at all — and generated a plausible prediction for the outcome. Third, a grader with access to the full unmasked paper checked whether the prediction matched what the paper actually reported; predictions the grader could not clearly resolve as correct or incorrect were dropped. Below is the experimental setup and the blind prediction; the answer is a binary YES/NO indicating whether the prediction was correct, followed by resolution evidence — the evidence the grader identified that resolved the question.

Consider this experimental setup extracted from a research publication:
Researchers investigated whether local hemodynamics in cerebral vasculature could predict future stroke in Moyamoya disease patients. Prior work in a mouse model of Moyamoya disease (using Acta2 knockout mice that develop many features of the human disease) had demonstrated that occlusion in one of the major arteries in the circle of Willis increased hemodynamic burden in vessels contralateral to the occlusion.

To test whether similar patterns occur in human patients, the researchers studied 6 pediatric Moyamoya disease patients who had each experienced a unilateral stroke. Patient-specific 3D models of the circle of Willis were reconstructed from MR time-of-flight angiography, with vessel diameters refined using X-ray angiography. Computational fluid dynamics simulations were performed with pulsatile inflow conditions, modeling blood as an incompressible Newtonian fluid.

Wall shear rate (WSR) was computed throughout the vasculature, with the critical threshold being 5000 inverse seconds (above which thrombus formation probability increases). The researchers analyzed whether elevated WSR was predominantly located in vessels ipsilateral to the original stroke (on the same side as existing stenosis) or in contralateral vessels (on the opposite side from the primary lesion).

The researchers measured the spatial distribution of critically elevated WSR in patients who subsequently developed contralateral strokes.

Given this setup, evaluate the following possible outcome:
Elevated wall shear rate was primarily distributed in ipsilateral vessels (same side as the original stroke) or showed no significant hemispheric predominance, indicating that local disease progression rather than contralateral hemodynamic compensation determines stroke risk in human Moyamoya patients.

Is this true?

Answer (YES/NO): NO